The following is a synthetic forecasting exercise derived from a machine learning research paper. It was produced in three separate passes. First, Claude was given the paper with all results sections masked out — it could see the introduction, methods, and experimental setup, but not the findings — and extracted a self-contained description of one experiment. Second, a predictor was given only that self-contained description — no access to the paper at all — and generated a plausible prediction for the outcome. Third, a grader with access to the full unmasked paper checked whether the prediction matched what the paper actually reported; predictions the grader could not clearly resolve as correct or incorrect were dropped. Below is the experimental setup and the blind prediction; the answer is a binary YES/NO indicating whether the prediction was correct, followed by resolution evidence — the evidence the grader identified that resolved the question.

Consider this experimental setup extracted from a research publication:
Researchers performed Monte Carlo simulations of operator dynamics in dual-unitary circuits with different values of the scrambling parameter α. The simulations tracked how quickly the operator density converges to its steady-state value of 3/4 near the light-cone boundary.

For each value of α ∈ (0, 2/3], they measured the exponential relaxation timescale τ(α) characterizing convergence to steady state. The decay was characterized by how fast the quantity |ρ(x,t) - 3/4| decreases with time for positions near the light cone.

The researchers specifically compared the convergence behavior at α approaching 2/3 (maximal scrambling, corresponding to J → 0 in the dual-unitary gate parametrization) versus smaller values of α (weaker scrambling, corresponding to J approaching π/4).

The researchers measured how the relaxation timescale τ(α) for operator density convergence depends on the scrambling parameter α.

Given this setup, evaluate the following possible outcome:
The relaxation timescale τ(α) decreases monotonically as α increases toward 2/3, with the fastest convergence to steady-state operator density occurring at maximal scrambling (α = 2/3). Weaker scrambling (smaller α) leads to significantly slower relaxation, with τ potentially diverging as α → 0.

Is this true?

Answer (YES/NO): YES